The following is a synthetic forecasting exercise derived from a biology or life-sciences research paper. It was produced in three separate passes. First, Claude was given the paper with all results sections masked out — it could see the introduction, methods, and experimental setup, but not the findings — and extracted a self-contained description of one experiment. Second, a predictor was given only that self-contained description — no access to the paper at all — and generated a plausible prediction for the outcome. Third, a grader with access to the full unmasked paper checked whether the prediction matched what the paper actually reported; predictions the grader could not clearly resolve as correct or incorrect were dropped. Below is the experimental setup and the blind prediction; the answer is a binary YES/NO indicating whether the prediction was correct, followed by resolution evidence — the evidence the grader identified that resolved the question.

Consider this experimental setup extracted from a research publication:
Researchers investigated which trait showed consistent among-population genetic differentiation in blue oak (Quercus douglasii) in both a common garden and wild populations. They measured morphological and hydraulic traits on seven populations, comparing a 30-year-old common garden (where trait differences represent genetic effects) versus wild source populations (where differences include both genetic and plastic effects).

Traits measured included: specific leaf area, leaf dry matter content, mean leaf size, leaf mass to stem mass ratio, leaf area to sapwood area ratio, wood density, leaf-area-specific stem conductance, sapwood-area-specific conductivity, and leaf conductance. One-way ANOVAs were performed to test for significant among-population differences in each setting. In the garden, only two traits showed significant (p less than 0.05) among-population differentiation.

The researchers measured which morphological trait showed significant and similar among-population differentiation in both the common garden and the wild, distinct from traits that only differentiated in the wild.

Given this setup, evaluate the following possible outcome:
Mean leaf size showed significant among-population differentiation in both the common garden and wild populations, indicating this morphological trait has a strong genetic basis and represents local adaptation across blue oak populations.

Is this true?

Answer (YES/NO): YES